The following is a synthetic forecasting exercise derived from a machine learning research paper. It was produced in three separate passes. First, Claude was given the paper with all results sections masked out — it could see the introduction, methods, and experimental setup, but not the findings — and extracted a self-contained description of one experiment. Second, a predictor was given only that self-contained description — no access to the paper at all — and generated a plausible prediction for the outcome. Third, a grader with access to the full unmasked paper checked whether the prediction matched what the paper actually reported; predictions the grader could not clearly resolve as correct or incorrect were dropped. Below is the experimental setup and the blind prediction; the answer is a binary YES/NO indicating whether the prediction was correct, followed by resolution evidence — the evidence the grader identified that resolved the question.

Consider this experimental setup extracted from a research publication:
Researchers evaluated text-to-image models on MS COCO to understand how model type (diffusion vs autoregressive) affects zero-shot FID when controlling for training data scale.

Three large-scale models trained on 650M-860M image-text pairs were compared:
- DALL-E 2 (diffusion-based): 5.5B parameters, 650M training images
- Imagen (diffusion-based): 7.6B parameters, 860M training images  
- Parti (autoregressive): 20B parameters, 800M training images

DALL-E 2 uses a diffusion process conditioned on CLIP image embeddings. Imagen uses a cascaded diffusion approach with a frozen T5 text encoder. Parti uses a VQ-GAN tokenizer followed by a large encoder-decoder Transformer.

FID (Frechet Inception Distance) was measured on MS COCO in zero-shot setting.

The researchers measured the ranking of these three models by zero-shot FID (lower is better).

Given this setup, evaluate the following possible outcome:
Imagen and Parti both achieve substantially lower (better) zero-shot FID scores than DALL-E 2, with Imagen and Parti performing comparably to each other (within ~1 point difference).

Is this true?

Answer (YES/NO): YES